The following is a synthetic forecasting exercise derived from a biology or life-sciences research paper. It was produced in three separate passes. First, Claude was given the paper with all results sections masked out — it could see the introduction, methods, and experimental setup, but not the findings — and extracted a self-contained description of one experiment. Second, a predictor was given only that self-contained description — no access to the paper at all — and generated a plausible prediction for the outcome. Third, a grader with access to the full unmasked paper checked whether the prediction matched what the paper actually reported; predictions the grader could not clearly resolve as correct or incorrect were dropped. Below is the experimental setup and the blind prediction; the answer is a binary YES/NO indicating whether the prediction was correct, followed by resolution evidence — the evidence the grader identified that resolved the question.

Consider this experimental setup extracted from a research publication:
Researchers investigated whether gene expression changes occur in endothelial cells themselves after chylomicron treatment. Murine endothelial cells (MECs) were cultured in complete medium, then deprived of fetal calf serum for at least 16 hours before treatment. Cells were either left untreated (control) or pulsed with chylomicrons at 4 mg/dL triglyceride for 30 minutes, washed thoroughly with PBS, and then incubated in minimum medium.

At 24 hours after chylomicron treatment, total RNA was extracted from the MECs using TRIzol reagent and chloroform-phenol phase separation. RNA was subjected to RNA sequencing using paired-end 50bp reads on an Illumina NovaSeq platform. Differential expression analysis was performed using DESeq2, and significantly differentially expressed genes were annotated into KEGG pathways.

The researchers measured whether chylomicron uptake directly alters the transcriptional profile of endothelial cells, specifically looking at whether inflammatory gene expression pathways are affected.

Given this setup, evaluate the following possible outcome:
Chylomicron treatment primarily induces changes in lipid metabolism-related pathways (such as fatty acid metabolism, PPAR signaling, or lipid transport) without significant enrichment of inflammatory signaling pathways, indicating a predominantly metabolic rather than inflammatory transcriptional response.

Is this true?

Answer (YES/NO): NO